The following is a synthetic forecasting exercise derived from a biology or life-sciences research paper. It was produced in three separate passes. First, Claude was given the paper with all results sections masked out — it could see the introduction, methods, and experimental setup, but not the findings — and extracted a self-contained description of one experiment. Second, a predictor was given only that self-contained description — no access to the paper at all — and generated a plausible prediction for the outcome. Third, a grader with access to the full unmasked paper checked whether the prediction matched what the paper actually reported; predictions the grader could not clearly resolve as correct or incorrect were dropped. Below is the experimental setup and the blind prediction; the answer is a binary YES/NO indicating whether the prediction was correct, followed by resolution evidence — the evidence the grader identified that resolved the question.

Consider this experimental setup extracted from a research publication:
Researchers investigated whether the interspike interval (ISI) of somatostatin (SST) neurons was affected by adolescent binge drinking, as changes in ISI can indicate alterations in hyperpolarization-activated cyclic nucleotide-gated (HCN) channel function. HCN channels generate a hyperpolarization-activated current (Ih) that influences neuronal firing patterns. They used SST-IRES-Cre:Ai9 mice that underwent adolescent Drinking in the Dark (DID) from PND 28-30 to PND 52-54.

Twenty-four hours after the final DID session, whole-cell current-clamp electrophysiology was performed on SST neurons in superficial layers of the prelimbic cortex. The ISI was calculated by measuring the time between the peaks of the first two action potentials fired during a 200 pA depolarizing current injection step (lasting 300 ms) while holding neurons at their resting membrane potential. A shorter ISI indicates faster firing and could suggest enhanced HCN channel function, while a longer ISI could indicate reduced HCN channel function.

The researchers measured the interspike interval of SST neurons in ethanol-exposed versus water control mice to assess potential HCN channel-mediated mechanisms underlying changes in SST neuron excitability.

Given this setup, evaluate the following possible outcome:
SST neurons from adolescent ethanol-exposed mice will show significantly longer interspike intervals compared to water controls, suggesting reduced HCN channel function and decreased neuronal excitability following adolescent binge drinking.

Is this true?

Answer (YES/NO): NO